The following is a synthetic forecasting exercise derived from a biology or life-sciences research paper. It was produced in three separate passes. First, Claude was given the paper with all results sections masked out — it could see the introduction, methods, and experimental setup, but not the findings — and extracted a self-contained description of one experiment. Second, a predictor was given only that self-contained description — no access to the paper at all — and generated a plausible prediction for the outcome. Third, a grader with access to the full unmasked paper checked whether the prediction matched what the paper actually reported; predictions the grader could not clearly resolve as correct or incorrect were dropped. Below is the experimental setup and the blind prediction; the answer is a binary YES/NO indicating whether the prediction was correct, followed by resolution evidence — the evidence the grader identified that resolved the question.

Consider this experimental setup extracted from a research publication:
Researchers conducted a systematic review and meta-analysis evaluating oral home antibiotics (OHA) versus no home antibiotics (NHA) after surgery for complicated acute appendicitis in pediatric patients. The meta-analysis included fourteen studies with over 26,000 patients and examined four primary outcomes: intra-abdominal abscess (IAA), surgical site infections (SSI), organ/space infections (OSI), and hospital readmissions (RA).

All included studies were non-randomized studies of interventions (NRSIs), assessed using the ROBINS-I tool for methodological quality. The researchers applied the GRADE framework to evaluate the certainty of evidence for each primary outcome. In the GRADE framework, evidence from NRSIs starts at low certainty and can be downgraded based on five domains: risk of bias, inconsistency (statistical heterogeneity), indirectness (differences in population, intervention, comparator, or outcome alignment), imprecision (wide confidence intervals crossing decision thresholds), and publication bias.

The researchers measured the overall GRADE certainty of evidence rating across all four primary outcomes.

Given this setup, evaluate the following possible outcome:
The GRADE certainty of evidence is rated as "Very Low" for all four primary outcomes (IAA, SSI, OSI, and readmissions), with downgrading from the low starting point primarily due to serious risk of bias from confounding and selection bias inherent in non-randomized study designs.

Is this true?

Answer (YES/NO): YES